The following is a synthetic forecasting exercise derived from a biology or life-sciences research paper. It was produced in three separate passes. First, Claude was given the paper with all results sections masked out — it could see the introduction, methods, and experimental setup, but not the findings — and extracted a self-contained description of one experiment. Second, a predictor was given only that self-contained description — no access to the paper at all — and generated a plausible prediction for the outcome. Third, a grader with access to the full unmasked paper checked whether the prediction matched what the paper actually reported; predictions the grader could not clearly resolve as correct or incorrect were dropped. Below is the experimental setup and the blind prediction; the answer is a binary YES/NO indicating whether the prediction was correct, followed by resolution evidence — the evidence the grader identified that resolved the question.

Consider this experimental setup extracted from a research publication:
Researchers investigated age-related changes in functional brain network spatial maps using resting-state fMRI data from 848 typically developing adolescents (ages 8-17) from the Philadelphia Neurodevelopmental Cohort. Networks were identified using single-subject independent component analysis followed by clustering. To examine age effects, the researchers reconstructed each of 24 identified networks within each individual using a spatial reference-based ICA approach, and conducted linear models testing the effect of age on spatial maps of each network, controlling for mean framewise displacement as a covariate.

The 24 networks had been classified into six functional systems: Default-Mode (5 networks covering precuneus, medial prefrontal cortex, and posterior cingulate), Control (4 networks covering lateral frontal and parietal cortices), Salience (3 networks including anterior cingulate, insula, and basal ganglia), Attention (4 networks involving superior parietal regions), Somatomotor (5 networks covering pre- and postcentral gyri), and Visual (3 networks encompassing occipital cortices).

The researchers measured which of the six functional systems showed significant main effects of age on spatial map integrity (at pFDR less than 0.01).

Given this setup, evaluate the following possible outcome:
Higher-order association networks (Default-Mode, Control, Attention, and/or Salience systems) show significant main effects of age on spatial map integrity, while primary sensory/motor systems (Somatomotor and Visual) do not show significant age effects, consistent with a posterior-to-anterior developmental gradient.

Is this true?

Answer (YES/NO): NO